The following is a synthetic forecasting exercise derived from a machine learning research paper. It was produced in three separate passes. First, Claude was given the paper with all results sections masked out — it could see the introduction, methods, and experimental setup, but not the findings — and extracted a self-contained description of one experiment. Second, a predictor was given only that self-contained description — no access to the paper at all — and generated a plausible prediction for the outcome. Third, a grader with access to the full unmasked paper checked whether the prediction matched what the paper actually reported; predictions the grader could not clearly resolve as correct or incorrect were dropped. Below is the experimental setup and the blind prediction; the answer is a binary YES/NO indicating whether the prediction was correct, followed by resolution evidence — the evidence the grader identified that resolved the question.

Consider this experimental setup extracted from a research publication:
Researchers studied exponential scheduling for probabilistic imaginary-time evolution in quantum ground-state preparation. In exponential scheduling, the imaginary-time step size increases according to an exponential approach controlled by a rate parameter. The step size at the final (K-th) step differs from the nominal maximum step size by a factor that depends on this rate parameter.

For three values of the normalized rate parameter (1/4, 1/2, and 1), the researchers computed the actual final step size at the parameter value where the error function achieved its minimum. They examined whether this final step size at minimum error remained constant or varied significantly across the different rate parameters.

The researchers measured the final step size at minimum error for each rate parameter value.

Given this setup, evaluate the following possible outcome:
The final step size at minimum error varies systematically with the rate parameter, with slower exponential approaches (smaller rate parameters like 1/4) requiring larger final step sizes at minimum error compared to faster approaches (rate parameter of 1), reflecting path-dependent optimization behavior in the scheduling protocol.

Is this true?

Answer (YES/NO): NO